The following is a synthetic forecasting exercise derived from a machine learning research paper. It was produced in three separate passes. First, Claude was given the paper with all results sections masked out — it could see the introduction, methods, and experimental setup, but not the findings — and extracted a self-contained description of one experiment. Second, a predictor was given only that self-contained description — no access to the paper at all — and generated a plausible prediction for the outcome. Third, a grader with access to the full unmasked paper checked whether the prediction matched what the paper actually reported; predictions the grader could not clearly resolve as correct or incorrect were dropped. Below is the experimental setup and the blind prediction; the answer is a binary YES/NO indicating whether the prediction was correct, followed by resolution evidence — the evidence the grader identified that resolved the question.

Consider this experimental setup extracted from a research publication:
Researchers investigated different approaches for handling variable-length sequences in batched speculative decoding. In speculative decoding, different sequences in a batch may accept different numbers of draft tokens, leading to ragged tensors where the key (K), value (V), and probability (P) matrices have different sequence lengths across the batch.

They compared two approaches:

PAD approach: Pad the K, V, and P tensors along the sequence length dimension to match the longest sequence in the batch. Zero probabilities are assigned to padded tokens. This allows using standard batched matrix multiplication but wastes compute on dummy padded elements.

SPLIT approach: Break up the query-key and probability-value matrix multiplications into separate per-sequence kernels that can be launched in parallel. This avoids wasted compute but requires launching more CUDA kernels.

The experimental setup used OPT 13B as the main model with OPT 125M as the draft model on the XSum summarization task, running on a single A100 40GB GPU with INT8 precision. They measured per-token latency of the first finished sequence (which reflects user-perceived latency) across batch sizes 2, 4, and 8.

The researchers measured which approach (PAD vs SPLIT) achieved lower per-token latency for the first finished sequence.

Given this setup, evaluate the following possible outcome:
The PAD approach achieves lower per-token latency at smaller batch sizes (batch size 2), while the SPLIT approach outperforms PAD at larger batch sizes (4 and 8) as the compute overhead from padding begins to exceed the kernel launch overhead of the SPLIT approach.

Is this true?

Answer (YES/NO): NO